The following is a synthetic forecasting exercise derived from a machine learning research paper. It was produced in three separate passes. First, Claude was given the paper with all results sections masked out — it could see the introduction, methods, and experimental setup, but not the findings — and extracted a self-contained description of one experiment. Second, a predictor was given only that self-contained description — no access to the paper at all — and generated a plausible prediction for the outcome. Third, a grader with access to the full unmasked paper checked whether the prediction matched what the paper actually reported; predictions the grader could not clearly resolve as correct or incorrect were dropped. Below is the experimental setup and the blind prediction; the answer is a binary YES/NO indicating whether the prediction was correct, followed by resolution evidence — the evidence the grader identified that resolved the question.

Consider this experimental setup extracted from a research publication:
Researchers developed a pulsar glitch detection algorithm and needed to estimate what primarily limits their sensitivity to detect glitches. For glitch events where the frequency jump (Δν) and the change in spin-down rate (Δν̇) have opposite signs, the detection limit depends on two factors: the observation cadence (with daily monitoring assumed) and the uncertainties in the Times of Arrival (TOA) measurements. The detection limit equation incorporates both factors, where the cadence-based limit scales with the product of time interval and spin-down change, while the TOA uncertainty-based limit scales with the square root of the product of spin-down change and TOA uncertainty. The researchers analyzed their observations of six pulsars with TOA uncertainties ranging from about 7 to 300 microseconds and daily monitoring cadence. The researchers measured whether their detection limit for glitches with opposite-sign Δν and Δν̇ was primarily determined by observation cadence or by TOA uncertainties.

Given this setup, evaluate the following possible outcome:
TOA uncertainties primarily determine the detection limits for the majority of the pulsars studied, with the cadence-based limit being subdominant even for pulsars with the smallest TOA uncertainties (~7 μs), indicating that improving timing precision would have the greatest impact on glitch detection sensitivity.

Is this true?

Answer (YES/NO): YES